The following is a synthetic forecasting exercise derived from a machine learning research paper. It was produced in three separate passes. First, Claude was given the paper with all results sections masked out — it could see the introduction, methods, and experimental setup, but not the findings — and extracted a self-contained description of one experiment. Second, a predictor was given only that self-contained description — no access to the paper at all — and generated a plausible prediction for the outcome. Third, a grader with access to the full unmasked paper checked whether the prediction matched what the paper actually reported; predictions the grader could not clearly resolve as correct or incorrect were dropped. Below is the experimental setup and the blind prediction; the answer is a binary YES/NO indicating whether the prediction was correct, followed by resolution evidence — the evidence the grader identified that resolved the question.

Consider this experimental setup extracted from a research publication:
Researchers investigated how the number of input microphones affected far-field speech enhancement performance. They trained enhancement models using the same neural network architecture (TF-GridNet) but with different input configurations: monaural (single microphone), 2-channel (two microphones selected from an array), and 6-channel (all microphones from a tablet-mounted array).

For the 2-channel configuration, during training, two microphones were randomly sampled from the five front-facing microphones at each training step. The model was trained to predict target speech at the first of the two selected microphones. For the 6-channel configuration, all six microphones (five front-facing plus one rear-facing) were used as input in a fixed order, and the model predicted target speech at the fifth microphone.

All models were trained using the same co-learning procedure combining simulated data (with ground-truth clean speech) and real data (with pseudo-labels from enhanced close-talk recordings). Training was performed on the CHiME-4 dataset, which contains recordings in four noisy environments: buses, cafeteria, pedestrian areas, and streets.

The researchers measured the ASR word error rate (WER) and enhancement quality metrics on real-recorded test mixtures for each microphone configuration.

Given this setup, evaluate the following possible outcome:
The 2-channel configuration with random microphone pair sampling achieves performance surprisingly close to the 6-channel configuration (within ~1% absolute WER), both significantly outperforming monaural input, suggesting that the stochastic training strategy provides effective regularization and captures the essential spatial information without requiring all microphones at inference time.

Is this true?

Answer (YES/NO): YES